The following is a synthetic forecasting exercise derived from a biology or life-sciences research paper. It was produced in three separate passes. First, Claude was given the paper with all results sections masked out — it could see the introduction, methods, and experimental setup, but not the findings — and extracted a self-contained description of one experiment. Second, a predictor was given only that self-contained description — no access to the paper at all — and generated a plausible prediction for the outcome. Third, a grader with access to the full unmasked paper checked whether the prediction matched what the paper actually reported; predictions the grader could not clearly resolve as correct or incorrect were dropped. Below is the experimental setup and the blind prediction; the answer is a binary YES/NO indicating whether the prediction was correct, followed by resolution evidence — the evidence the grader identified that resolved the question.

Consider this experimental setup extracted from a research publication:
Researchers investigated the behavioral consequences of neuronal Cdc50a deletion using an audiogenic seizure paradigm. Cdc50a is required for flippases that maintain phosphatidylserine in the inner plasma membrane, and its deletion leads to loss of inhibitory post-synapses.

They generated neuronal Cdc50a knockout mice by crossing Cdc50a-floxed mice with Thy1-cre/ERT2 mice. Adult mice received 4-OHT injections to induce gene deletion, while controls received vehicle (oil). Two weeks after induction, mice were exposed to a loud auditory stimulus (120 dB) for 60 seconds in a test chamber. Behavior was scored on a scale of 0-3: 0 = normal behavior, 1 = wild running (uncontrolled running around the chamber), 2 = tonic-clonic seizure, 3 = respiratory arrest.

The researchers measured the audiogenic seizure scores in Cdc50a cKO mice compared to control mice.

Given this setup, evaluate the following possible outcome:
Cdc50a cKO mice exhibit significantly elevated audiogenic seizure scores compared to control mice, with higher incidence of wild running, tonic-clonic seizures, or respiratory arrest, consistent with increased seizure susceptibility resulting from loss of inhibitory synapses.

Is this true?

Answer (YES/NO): YES